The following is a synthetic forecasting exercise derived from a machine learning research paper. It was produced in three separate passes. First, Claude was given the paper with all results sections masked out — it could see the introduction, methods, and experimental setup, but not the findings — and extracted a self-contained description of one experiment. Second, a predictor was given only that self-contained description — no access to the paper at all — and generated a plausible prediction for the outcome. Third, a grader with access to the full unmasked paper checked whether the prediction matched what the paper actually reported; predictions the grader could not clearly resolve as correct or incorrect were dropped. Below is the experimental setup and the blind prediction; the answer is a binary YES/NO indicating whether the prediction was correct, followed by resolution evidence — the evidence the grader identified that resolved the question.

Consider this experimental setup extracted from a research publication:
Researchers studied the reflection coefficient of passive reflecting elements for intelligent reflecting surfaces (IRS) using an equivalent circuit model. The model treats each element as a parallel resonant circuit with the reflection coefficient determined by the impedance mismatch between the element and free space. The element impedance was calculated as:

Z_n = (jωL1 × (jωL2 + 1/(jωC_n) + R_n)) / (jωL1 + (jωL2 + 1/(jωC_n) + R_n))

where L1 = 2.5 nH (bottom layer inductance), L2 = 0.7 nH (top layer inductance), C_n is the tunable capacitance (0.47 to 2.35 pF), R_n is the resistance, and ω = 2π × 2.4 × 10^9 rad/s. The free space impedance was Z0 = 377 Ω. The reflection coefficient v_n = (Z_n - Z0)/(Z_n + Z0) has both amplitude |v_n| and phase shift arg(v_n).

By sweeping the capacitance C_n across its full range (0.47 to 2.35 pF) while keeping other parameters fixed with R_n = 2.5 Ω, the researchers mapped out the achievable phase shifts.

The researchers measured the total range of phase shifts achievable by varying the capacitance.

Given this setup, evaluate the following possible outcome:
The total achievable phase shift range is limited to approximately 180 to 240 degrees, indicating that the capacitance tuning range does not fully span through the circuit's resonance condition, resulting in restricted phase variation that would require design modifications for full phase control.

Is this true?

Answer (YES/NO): NO